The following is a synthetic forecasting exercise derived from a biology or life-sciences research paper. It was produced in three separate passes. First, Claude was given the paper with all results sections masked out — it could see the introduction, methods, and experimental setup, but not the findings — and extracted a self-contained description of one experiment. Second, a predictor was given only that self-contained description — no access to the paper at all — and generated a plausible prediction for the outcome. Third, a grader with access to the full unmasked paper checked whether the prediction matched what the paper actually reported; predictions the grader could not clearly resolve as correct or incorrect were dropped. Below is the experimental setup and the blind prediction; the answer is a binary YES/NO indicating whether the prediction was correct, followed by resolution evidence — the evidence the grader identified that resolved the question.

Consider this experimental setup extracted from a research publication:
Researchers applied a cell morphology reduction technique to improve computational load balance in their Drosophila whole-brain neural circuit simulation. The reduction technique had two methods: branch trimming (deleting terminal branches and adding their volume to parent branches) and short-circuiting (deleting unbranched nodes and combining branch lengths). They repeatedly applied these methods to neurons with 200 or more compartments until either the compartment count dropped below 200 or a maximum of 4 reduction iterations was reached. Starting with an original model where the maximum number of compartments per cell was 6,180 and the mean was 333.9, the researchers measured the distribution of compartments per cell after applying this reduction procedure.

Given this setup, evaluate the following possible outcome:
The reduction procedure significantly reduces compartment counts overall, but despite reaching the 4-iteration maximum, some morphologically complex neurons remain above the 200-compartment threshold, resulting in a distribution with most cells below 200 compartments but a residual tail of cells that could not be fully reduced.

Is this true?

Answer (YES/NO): YES